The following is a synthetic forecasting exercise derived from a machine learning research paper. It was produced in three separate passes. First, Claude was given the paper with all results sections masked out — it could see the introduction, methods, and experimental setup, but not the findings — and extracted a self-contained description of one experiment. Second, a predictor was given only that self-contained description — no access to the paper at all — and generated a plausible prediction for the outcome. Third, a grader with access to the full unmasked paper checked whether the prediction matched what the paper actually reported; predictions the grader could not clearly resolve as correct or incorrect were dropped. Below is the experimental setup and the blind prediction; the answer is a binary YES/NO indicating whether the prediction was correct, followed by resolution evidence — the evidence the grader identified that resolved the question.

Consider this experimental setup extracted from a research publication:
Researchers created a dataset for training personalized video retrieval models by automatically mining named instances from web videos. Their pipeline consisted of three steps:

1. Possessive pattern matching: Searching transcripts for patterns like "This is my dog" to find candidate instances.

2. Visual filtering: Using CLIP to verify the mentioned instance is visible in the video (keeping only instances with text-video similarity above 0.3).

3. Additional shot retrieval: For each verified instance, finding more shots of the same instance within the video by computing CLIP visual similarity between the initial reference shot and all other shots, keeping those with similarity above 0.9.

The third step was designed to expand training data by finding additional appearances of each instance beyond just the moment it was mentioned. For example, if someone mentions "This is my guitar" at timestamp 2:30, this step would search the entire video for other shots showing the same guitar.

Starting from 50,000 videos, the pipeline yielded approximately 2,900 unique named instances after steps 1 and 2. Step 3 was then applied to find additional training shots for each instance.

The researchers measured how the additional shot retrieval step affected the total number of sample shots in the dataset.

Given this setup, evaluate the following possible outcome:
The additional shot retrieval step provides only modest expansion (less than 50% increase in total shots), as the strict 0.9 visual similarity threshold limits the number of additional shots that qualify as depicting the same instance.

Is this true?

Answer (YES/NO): NO